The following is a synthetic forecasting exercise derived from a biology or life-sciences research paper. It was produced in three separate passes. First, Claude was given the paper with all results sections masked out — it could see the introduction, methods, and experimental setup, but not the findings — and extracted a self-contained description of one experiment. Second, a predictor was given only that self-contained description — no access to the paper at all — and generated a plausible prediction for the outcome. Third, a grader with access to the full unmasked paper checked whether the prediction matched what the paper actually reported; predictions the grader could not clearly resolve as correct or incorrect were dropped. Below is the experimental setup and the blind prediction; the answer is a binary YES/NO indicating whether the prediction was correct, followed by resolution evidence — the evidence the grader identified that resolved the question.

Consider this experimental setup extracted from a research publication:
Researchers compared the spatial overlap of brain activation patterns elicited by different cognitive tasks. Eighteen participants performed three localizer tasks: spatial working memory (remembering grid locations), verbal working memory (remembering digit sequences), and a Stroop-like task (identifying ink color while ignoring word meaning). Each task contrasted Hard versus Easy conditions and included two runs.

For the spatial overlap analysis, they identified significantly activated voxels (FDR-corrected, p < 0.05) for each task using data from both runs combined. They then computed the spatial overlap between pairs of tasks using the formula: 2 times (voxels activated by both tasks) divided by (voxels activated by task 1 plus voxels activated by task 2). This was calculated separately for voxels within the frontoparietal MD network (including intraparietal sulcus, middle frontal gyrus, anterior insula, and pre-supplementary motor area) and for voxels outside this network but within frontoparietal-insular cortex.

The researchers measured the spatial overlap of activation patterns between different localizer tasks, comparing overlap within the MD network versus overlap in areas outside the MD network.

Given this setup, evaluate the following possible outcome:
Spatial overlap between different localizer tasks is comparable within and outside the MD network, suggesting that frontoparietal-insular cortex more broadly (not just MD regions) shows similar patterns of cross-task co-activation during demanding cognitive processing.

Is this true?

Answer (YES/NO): NO